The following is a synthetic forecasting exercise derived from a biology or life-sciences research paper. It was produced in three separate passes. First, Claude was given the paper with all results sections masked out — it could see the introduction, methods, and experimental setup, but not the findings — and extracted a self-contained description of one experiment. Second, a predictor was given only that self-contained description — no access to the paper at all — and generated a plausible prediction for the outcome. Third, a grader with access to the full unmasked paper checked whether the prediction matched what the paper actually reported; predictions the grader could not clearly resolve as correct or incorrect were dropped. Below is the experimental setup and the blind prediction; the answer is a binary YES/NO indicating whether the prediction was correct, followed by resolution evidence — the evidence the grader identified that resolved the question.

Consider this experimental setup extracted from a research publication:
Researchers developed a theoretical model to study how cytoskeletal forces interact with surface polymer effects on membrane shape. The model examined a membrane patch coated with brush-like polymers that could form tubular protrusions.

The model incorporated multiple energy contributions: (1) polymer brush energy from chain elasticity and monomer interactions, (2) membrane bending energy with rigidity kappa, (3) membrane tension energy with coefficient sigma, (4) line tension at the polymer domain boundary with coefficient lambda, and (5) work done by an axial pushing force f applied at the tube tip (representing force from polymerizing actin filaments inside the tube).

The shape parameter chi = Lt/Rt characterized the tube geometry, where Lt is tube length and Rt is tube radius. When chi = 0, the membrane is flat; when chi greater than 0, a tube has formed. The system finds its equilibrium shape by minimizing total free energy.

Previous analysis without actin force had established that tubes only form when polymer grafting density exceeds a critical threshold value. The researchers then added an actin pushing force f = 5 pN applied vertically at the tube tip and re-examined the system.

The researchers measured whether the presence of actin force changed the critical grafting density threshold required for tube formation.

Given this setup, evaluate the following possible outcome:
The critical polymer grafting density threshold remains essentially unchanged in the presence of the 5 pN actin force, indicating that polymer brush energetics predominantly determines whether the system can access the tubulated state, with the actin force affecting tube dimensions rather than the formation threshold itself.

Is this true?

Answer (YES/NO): NO